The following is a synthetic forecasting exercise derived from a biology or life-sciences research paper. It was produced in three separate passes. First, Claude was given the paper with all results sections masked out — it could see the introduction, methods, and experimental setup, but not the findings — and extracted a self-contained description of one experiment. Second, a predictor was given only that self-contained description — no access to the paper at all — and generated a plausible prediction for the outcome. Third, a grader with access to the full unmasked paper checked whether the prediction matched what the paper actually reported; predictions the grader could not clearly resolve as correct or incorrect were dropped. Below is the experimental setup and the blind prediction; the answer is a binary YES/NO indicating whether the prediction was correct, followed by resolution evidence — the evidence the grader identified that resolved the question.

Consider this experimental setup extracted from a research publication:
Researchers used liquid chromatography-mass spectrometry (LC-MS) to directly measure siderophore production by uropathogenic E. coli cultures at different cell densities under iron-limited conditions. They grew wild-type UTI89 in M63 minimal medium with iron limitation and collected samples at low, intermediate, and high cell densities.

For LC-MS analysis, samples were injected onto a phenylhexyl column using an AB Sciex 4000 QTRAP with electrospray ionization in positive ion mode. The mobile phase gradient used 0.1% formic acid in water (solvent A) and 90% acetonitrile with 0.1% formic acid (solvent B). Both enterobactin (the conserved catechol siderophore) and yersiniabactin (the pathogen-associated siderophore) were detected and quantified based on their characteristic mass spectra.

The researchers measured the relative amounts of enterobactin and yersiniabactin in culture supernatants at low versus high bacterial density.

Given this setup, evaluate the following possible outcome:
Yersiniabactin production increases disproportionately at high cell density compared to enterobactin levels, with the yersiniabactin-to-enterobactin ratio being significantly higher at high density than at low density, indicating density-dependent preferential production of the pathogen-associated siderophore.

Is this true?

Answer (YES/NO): YES